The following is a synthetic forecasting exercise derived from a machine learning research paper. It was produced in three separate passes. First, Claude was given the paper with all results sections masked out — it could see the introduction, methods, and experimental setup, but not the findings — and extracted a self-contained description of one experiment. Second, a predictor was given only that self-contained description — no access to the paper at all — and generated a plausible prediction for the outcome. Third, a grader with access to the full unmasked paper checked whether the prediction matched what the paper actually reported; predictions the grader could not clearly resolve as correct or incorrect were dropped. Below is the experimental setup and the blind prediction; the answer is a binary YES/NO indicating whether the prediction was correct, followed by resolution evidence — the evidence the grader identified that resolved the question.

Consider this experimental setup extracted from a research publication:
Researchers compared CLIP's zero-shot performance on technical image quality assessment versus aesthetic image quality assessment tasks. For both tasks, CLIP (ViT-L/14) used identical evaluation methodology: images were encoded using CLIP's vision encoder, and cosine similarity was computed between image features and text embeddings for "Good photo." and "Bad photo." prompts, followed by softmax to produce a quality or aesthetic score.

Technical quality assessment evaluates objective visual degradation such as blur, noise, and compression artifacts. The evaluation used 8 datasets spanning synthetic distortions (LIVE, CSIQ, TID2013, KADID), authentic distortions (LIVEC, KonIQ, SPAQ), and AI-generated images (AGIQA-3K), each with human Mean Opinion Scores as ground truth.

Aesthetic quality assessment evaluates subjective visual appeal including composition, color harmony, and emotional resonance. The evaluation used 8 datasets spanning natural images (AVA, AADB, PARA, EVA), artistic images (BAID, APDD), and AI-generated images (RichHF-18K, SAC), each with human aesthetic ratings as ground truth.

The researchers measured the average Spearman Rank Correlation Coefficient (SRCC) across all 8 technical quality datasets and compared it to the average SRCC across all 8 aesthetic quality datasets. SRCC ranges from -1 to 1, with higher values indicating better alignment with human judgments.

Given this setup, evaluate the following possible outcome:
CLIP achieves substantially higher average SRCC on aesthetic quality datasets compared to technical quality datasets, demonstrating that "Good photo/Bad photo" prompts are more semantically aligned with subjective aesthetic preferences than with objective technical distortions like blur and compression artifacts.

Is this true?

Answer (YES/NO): NO